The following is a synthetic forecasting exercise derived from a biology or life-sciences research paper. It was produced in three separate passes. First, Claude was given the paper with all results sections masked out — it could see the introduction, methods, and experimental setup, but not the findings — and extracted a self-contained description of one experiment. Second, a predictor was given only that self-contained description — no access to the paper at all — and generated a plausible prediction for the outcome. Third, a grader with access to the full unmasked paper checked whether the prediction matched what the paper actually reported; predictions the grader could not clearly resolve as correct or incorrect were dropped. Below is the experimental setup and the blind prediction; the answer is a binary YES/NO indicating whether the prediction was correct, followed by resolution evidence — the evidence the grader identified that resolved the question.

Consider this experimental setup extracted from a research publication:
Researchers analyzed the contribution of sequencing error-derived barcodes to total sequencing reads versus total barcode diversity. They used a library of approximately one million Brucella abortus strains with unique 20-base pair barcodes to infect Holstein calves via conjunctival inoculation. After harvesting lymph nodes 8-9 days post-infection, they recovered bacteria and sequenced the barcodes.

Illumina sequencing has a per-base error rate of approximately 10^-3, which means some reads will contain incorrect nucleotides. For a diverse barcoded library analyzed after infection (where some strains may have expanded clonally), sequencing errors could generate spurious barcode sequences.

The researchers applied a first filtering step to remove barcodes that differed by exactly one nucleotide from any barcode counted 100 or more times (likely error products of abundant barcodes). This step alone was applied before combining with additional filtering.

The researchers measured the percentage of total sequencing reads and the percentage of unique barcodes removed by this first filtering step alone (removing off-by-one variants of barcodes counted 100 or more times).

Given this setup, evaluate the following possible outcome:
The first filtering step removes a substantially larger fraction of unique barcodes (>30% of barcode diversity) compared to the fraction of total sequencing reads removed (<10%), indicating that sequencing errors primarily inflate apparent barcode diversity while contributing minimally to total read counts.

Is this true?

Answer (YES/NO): NO